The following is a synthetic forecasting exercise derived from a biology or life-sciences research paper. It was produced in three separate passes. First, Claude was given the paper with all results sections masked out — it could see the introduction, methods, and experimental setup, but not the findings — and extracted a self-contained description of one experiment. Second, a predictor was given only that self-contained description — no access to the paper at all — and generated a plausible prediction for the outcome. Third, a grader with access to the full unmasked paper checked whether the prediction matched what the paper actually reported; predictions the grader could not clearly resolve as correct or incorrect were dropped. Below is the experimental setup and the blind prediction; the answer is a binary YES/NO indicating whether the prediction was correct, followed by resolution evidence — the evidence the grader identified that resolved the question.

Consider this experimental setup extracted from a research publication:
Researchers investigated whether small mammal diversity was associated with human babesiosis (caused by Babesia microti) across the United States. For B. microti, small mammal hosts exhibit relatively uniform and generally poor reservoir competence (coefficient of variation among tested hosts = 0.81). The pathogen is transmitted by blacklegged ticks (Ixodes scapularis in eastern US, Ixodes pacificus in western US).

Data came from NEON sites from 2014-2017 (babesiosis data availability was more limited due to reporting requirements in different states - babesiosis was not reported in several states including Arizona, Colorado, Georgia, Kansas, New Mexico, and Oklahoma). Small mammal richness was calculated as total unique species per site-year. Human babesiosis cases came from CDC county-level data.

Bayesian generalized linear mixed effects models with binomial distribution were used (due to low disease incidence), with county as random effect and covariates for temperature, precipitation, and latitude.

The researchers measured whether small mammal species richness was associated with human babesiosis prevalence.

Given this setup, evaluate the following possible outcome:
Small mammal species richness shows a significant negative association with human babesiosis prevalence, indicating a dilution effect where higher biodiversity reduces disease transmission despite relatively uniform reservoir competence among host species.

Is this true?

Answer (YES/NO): NO